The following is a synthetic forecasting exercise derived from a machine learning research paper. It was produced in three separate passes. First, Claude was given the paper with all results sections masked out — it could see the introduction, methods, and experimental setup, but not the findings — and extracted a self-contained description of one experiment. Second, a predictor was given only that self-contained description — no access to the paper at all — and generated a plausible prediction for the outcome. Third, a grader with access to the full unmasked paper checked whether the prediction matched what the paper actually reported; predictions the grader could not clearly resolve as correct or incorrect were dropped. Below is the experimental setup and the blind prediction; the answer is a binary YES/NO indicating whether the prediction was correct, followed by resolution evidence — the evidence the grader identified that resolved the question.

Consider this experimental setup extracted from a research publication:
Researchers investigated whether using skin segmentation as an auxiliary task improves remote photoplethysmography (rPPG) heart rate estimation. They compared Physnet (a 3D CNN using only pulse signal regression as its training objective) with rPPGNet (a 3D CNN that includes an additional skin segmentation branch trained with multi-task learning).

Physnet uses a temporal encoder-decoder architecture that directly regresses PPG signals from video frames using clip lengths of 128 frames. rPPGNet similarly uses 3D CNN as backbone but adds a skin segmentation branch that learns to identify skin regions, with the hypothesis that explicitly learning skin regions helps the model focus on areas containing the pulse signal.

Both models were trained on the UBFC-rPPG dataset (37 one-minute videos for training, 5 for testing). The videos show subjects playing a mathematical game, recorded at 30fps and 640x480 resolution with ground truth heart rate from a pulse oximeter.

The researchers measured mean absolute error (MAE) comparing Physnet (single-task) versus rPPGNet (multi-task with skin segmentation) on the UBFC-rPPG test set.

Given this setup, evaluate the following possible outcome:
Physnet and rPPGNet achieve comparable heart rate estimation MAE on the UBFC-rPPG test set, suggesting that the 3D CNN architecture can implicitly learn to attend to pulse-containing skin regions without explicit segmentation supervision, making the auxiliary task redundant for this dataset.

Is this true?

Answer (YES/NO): NO